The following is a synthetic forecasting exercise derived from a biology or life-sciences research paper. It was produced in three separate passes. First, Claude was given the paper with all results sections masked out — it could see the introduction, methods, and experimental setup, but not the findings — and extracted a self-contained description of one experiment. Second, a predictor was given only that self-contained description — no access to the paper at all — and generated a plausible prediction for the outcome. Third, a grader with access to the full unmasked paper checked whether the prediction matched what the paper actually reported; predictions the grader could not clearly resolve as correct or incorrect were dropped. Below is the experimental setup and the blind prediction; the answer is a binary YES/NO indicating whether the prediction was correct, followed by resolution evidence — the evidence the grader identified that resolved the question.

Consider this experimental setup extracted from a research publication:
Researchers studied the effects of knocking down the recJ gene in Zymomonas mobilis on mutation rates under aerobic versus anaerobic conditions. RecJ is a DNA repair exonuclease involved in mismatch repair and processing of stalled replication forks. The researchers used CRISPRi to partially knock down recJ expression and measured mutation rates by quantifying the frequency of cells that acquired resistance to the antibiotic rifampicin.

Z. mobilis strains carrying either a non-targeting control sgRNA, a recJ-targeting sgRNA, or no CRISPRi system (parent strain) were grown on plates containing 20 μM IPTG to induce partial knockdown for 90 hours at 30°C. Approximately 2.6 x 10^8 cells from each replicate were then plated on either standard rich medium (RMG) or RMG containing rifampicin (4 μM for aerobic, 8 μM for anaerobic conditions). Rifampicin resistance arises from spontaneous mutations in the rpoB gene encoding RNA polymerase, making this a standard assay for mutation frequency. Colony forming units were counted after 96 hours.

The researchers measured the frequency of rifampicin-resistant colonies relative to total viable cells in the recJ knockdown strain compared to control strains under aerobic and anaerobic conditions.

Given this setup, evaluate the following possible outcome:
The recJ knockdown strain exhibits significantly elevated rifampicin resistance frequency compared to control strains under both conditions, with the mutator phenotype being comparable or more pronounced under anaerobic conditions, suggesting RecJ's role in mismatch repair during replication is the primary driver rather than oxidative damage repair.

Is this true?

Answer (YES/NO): YES